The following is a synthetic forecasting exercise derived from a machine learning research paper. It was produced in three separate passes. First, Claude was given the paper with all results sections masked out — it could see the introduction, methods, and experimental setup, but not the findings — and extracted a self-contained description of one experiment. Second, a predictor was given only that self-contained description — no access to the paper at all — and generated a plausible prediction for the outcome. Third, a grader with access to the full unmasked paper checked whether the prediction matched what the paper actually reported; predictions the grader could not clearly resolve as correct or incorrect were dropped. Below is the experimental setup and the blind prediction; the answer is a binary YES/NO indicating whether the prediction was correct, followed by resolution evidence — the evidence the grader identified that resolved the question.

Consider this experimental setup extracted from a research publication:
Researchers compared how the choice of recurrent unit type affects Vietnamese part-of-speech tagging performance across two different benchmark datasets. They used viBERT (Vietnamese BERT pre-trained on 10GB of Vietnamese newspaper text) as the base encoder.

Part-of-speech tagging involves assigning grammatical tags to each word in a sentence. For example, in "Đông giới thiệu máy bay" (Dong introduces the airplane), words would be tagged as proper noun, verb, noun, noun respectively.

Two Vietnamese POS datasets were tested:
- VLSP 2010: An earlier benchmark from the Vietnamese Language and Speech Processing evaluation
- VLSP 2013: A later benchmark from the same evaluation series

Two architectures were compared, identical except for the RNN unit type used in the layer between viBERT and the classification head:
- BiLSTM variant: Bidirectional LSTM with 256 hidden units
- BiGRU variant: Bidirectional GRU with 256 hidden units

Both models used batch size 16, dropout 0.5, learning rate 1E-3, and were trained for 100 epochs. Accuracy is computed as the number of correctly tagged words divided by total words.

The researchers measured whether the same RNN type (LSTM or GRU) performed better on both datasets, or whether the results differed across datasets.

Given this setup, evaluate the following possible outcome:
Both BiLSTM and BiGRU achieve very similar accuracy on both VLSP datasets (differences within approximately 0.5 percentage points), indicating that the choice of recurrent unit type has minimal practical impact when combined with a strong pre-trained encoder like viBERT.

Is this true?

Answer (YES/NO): YES